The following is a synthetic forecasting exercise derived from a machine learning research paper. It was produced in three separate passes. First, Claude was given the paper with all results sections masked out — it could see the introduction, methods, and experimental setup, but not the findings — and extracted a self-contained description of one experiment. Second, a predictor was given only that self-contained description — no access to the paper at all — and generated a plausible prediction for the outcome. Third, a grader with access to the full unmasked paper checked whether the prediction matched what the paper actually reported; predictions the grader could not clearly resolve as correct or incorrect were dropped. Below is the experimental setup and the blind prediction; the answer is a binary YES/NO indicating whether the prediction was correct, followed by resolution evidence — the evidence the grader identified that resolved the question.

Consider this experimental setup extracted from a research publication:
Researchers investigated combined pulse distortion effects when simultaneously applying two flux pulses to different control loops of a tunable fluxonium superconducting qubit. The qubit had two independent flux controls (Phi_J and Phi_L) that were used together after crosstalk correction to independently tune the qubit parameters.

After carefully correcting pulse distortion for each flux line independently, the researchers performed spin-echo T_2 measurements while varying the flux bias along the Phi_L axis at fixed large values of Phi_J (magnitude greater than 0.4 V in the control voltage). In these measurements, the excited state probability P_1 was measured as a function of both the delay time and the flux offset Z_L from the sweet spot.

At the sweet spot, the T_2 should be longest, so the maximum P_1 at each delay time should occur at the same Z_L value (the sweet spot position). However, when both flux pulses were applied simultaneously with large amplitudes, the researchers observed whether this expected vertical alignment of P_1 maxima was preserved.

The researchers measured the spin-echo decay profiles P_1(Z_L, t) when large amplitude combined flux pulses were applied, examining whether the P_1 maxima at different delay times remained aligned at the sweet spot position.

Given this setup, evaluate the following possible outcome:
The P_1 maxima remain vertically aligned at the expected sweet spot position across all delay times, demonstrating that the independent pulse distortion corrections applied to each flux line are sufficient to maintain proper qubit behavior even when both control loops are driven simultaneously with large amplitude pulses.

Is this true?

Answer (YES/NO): NO